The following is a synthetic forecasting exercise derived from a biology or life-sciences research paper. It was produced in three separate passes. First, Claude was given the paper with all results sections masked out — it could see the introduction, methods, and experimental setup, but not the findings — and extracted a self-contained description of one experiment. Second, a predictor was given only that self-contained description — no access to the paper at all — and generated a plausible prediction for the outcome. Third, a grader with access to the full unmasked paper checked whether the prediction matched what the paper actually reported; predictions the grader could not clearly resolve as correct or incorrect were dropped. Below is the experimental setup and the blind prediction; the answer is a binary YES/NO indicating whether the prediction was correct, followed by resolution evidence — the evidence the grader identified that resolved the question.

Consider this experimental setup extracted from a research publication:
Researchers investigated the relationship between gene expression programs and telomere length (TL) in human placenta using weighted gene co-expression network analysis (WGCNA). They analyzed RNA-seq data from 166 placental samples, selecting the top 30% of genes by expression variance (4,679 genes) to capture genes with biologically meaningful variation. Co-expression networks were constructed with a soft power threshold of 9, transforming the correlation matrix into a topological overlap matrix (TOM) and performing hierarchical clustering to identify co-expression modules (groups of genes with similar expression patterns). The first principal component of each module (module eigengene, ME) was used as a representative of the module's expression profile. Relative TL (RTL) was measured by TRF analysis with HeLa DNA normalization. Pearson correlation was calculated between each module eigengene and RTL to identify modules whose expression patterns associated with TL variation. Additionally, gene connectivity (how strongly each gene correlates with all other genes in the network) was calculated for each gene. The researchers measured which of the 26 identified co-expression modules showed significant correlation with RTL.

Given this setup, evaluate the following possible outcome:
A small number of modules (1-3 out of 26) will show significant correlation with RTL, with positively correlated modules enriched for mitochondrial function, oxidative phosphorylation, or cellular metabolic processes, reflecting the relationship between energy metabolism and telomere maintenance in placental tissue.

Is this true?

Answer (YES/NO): NO